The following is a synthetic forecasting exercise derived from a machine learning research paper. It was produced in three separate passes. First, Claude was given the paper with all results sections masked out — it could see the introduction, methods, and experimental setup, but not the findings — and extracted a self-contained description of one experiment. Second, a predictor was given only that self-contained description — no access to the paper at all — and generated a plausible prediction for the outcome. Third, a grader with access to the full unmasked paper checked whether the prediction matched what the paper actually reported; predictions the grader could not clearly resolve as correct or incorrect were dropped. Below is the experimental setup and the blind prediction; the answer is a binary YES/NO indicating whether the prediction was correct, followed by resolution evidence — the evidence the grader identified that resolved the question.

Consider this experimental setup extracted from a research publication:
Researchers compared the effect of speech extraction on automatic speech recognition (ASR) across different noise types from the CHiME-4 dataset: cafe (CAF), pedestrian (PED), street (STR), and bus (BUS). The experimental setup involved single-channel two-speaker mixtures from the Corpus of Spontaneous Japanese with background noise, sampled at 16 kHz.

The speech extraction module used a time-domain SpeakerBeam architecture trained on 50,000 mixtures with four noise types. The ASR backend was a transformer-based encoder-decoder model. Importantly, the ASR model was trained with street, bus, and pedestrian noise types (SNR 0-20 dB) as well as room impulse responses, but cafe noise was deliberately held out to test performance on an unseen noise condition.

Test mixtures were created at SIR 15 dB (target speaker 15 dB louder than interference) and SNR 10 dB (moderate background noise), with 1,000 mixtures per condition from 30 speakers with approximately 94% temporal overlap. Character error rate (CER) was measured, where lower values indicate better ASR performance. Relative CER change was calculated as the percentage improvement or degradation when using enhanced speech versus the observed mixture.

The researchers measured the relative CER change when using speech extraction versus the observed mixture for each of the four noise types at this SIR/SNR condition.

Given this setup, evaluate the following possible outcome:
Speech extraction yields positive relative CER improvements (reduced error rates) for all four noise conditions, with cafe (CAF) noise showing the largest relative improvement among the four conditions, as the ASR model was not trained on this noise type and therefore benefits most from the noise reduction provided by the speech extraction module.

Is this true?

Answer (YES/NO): NO